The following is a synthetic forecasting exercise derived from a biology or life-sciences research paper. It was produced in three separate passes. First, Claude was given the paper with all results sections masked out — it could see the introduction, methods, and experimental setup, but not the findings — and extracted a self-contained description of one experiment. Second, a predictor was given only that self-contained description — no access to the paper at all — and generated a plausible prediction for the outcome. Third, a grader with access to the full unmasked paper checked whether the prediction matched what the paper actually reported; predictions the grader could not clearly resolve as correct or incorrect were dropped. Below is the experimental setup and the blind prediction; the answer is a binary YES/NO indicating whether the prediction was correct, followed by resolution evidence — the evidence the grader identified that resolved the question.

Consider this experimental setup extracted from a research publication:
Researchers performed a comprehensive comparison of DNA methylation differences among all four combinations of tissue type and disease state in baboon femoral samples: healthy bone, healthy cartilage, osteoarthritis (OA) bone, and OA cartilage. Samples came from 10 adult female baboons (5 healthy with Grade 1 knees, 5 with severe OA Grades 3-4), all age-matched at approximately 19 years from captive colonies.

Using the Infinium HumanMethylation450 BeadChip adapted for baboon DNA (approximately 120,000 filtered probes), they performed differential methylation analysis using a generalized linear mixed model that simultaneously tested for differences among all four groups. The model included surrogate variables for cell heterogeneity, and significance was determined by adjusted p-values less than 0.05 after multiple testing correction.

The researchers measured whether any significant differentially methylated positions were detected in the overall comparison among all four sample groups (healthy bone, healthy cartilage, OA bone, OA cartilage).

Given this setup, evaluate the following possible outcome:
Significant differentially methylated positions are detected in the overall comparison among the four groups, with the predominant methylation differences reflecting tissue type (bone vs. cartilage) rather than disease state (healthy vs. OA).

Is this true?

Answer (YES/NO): NO